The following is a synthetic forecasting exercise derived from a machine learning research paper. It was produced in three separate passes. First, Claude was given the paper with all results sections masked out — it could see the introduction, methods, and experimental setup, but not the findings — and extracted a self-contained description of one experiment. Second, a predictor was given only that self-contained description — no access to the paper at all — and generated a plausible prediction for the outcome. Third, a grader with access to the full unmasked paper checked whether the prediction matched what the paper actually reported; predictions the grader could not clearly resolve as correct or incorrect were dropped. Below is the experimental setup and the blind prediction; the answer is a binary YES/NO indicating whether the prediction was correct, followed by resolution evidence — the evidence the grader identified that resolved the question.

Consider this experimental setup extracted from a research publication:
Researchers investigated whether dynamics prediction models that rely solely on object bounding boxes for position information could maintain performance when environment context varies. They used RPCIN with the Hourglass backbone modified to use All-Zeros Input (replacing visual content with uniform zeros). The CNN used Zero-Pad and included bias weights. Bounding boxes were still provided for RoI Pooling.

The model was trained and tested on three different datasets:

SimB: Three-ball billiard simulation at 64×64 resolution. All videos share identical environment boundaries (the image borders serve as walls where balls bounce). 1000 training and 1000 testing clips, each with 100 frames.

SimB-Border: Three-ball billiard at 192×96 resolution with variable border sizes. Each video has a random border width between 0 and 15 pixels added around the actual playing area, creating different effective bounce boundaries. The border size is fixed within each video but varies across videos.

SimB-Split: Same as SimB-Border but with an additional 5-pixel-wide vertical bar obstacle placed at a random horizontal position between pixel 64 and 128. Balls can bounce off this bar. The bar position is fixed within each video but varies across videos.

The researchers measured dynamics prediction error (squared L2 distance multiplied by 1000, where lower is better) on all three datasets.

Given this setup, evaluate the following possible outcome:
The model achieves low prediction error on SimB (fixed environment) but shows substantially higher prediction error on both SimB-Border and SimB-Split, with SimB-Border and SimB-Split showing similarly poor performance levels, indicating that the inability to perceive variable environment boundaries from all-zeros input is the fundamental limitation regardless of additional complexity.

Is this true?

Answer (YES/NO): NO